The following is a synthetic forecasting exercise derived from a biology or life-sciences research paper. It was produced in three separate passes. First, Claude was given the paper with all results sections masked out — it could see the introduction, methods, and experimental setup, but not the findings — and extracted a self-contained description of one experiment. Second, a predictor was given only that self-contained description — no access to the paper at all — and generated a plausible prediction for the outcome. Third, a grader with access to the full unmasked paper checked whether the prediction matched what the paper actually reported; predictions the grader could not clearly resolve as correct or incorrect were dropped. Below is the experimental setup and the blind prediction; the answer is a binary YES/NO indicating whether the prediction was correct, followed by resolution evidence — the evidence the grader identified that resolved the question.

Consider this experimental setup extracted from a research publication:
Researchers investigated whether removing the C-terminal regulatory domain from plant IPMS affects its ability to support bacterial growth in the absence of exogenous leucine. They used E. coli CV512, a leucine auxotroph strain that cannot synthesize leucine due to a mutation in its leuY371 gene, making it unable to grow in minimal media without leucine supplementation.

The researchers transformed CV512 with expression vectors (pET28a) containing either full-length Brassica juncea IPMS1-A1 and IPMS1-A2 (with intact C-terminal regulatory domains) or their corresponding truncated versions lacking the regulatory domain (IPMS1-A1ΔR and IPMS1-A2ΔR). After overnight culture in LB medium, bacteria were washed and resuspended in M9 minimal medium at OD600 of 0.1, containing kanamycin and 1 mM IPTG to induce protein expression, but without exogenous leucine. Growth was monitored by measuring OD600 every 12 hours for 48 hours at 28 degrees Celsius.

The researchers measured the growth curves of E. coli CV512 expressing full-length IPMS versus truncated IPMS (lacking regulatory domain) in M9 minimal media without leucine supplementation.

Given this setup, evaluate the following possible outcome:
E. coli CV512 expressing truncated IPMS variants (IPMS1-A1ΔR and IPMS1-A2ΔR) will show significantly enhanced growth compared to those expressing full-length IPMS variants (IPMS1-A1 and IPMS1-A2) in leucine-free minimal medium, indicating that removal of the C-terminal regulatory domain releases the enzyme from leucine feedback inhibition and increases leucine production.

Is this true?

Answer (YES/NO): NO